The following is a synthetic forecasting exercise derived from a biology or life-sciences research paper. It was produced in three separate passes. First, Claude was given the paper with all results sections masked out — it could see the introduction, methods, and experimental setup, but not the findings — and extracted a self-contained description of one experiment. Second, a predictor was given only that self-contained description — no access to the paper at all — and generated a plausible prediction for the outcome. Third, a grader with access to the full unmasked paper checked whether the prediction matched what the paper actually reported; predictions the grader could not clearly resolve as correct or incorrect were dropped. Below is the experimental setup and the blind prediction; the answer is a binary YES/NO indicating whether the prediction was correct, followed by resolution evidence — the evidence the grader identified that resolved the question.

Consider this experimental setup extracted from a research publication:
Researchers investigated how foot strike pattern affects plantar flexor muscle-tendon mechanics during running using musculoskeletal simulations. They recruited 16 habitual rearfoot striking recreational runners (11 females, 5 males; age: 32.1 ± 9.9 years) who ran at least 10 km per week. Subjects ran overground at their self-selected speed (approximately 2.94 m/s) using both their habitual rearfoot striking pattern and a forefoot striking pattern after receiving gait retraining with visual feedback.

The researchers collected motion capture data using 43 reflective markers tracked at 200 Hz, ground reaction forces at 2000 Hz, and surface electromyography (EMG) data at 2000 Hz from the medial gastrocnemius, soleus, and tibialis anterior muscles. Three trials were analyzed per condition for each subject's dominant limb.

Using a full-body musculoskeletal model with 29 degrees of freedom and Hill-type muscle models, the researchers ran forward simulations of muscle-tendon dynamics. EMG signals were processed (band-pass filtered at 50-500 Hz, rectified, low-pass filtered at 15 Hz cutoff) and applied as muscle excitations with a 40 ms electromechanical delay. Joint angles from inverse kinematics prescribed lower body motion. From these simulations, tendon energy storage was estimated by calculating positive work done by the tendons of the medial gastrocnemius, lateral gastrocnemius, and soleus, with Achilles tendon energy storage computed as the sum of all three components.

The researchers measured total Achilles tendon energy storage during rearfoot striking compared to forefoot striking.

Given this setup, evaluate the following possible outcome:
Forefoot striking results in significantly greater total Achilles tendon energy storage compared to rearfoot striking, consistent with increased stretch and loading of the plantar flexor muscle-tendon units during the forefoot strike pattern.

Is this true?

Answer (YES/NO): NO